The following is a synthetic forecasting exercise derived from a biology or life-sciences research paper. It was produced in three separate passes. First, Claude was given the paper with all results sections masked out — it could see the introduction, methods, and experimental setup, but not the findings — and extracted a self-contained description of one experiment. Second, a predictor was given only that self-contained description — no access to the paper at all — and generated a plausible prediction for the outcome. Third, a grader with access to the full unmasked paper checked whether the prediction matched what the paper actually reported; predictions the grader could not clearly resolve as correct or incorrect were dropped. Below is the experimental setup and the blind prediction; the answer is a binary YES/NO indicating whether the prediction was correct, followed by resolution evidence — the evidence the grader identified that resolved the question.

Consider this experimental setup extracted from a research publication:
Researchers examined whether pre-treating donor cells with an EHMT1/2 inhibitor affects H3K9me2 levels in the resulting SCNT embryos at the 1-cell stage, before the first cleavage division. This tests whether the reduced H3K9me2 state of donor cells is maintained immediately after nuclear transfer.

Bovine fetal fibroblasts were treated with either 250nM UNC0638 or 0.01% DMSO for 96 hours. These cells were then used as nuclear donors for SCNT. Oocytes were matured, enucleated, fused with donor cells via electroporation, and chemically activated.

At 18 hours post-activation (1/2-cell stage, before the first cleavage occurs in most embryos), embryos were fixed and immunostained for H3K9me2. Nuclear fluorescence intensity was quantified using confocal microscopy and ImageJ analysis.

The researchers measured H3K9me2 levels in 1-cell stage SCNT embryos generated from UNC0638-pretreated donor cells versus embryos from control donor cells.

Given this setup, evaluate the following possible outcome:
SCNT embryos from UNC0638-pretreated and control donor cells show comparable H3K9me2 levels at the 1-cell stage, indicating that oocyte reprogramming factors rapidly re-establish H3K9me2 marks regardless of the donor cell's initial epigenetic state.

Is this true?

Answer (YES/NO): NO